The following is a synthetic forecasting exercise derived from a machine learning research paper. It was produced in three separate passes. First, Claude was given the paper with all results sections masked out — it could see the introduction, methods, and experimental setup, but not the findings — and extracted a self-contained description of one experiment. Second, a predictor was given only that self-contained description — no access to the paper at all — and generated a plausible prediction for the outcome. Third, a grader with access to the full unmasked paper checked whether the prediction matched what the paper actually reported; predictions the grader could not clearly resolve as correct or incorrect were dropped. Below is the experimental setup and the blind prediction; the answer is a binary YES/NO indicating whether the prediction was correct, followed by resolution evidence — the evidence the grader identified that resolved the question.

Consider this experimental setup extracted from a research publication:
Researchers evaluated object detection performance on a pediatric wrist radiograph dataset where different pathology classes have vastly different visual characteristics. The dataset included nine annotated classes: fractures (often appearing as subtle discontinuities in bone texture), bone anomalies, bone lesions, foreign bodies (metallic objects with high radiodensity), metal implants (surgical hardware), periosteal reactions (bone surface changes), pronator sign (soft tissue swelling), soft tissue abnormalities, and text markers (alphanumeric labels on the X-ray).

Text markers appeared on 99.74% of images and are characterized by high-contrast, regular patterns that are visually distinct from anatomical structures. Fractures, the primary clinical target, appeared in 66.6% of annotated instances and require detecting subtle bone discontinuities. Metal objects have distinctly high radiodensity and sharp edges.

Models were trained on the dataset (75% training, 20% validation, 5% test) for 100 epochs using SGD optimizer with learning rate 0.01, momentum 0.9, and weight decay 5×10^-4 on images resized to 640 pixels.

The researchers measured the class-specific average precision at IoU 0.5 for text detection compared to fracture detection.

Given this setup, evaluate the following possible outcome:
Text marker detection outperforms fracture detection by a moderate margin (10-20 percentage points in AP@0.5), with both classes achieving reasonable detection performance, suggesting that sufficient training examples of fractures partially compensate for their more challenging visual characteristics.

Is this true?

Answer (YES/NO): NO